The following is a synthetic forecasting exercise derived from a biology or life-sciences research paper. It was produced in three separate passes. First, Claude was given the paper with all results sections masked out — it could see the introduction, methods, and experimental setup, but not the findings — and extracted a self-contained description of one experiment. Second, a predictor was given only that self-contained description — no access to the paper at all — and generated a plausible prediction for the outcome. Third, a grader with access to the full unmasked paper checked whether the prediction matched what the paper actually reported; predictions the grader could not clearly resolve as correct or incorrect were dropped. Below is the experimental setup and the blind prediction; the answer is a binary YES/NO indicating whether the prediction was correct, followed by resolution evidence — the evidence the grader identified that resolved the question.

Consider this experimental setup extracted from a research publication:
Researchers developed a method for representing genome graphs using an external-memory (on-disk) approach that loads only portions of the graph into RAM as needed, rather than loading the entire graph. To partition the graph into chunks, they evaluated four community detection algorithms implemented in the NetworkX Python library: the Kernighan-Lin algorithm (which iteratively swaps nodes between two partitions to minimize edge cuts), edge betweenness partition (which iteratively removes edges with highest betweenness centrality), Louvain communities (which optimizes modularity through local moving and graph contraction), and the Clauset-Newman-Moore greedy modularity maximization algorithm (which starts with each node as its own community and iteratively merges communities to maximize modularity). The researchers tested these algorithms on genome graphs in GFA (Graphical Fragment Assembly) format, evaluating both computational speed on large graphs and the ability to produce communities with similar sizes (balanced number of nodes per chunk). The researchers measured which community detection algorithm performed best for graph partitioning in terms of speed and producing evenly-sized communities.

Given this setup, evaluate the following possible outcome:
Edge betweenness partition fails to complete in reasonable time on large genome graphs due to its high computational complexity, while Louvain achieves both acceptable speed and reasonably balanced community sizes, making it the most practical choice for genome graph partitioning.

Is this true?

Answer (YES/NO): NO